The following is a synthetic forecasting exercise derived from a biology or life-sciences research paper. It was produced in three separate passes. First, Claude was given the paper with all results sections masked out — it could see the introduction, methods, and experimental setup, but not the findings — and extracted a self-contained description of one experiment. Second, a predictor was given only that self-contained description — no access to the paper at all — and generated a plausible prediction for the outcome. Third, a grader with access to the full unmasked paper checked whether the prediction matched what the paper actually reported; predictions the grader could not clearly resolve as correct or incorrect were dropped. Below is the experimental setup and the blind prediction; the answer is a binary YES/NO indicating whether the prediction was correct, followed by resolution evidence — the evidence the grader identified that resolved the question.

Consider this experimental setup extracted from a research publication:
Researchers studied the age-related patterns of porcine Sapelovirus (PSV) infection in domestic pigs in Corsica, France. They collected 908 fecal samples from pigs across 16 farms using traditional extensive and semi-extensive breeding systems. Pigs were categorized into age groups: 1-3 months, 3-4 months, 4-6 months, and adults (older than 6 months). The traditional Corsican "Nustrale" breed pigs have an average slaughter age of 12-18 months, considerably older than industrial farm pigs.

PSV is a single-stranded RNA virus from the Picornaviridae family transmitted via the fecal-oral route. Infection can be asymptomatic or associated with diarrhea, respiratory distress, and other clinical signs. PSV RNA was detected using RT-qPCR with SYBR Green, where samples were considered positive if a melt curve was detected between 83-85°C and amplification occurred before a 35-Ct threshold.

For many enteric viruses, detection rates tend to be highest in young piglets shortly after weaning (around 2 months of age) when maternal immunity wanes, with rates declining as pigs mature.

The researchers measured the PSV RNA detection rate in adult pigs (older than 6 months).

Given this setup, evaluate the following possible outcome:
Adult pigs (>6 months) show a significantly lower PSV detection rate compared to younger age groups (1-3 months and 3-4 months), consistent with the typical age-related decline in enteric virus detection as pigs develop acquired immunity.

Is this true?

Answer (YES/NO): NO